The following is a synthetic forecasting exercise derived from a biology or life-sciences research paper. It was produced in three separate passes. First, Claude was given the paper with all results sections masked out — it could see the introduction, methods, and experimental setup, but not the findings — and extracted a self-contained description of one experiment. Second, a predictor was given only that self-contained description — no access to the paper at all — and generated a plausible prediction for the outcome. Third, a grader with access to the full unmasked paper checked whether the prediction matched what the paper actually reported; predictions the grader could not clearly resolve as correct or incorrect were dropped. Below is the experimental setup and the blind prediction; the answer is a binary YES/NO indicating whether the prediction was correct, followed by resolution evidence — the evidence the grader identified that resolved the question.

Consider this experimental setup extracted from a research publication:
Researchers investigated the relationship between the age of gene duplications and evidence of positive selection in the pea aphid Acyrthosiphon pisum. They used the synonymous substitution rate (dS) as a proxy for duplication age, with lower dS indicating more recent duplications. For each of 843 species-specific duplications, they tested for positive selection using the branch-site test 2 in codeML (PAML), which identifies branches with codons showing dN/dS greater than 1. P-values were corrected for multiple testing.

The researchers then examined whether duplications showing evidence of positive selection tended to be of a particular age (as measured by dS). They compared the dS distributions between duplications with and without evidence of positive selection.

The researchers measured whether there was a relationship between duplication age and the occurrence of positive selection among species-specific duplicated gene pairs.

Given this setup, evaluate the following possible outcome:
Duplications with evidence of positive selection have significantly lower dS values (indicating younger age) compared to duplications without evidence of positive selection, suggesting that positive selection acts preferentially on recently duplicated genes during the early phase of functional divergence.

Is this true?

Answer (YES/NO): NO